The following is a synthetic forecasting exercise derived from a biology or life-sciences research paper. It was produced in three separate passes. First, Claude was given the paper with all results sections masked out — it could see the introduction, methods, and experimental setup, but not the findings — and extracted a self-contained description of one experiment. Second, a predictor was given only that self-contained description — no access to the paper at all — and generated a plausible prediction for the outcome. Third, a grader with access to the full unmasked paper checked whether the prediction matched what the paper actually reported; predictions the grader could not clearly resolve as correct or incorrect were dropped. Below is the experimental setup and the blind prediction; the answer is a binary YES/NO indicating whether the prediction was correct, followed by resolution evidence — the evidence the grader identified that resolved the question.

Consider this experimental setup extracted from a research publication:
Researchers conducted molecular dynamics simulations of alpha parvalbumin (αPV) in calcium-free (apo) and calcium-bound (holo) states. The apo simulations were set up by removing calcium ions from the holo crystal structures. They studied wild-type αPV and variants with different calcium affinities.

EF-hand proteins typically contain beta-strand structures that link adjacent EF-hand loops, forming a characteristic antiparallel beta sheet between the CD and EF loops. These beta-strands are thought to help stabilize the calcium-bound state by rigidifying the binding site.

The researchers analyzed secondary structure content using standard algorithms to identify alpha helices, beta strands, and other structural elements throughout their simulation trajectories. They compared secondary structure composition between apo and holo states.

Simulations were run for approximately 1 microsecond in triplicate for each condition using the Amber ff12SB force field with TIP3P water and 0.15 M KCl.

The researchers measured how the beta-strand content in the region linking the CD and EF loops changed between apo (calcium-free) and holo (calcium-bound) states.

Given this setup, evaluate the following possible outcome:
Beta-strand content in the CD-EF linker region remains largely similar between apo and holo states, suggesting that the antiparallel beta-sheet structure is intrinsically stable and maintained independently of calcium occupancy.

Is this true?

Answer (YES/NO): NO